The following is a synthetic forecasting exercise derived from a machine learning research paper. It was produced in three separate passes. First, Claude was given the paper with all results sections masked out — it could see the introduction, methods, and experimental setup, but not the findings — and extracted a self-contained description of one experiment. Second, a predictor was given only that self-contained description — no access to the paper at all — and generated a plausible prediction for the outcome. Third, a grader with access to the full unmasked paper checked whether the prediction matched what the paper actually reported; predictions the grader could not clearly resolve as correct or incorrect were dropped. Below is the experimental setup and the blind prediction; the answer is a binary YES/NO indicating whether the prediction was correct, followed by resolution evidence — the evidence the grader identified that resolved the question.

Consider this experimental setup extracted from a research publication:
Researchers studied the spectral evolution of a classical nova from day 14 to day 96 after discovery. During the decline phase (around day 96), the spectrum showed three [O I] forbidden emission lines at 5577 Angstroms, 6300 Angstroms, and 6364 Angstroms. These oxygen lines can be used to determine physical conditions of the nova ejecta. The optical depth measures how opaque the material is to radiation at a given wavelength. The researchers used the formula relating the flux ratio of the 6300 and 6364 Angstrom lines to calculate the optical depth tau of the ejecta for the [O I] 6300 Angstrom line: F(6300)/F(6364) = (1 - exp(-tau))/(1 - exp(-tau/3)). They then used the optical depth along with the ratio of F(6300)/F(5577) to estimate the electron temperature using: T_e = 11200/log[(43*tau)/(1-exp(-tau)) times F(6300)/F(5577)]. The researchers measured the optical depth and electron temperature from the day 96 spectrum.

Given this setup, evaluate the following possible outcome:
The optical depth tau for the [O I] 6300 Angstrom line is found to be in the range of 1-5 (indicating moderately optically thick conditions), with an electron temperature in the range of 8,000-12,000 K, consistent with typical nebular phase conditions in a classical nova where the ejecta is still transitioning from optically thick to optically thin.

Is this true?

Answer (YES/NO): NO